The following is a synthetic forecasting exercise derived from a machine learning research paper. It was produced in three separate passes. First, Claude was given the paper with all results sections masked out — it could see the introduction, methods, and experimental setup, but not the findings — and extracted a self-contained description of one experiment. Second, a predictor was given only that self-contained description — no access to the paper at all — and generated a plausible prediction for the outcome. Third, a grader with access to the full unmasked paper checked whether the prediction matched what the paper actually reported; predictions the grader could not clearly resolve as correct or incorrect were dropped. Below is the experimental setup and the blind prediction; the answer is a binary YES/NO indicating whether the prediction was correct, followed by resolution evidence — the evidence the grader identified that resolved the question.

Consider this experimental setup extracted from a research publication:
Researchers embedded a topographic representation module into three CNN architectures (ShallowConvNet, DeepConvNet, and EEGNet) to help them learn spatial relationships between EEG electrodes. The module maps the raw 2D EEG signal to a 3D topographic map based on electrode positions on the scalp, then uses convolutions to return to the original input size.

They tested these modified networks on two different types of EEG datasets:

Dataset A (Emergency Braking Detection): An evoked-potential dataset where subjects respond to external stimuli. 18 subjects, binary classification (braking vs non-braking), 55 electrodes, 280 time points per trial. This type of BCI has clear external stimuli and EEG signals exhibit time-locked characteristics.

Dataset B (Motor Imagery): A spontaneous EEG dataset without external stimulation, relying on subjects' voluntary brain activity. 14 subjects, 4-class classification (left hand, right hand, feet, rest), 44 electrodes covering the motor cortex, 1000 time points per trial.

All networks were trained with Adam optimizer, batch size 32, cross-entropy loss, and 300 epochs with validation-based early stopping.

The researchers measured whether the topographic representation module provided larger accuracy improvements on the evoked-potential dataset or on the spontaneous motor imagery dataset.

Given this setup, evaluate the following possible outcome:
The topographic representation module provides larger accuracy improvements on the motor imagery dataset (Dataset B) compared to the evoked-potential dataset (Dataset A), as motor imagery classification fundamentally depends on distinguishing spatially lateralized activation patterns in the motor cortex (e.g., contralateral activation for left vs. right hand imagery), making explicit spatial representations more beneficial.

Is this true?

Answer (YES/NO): NO